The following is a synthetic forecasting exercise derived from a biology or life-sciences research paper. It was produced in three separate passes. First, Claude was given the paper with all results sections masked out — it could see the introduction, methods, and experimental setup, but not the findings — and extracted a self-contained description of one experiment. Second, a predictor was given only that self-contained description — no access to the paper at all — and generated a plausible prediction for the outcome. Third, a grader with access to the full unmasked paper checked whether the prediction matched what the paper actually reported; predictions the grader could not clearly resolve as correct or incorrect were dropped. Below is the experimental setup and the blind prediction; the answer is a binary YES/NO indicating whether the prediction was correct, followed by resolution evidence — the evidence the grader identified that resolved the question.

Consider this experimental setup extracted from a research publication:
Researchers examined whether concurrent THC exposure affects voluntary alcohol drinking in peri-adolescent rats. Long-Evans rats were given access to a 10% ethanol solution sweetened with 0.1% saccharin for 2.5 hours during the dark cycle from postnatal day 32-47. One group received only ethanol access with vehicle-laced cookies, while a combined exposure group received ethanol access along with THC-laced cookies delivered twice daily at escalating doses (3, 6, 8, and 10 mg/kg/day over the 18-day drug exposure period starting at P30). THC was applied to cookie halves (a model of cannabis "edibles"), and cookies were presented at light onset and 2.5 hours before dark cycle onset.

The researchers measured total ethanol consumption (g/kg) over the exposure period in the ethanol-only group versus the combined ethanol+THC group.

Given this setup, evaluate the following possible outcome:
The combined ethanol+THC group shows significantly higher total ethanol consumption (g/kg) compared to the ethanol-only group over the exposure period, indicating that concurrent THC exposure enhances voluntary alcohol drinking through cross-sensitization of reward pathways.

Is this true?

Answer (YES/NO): NO